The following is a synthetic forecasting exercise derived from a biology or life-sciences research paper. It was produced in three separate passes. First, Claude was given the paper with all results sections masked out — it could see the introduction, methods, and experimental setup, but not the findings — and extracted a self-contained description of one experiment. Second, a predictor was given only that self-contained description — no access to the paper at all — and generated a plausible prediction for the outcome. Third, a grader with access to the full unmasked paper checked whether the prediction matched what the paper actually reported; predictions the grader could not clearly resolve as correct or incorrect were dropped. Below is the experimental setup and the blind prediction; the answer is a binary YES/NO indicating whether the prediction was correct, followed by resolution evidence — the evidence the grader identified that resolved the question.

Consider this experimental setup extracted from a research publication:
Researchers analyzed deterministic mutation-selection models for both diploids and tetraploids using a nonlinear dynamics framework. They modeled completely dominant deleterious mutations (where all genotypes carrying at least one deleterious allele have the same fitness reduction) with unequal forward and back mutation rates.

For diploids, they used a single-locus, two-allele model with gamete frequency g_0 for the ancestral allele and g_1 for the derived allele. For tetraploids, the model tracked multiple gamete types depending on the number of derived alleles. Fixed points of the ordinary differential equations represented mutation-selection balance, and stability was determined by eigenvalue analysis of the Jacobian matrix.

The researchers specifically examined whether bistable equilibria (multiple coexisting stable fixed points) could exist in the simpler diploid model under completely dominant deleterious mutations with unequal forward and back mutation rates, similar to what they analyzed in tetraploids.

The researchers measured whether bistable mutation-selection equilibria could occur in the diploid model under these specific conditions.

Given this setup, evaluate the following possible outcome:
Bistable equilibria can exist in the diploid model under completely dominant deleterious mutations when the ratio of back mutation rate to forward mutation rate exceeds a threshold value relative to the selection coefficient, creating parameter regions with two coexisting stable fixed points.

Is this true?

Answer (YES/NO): NO